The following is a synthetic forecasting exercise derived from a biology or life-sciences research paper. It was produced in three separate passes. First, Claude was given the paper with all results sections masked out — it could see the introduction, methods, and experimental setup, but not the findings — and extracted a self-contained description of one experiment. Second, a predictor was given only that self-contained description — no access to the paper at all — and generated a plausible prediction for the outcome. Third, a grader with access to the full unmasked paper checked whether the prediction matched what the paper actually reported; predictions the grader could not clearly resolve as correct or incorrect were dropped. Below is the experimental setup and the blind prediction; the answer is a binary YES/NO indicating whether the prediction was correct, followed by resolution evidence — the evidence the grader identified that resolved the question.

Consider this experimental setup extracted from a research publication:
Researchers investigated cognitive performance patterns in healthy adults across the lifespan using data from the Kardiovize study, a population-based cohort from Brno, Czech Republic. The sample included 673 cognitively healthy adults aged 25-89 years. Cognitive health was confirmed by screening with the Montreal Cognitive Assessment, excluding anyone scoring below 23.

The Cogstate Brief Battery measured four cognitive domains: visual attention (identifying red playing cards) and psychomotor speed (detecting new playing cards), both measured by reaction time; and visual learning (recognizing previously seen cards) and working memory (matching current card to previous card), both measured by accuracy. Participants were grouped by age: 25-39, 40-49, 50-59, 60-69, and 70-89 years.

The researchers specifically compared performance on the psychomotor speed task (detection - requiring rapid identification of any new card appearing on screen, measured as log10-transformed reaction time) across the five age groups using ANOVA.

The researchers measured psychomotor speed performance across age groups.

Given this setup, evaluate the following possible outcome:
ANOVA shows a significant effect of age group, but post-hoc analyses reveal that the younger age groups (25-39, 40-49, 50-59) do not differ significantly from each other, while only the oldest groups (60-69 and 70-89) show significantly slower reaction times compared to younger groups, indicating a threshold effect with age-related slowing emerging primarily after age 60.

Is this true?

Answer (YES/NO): NO